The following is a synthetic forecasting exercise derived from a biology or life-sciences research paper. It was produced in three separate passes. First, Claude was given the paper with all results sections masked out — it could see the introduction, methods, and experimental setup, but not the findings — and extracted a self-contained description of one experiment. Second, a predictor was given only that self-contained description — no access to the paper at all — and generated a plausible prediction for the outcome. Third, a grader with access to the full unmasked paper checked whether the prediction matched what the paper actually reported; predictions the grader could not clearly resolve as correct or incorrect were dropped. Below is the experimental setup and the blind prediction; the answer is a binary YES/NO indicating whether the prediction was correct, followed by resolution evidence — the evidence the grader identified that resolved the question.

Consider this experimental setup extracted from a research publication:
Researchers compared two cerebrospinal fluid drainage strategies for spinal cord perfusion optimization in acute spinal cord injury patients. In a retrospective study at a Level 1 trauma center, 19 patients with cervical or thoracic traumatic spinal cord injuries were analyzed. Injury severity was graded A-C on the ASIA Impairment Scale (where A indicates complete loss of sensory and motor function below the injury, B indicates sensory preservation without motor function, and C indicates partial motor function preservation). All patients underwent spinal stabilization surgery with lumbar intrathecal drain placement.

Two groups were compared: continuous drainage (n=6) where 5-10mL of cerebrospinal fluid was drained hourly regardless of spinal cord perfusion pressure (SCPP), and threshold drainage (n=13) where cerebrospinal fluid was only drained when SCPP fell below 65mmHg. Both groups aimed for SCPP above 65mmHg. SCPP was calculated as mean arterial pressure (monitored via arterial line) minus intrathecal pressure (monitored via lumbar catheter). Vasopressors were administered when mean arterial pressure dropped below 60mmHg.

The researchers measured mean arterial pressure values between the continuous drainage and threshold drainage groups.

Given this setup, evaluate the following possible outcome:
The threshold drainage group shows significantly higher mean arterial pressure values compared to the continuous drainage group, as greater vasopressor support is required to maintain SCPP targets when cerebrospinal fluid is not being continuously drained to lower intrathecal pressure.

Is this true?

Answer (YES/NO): NO